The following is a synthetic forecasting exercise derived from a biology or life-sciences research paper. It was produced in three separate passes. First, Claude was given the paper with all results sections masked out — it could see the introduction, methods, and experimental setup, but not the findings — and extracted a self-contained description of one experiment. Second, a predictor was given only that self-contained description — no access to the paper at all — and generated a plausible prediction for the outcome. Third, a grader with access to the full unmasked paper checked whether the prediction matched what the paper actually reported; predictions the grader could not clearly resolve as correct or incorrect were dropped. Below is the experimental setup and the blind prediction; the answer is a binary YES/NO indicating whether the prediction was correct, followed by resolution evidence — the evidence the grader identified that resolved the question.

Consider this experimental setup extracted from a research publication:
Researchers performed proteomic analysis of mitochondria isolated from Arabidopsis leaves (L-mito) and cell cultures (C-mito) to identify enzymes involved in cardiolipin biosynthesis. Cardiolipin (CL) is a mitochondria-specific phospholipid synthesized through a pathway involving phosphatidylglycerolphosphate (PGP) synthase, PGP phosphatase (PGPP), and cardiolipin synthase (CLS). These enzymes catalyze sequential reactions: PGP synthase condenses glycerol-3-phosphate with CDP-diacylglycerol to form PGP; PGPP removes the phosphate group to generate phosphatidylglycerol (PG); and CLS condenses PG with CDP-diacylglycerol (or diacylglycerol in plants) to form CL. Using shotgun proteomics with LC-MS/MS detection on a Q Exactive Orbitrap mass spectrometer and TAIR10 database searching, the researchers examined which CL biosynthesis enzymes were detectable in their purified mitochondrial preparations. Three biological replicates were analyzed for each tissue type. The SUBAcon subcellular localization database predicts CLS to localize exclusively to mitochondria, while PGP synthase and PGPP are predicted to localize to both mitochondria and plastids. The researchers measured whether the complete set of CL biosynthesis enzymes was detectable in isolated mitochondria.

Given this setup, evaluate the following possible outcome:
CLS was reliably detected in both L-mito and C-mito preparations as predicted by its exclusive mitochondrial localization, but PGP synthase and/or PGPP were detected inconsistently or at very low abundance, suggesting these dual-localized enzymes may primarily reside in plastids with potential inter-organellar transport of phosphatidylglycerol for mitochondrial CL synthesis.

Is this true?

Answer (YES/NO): YES